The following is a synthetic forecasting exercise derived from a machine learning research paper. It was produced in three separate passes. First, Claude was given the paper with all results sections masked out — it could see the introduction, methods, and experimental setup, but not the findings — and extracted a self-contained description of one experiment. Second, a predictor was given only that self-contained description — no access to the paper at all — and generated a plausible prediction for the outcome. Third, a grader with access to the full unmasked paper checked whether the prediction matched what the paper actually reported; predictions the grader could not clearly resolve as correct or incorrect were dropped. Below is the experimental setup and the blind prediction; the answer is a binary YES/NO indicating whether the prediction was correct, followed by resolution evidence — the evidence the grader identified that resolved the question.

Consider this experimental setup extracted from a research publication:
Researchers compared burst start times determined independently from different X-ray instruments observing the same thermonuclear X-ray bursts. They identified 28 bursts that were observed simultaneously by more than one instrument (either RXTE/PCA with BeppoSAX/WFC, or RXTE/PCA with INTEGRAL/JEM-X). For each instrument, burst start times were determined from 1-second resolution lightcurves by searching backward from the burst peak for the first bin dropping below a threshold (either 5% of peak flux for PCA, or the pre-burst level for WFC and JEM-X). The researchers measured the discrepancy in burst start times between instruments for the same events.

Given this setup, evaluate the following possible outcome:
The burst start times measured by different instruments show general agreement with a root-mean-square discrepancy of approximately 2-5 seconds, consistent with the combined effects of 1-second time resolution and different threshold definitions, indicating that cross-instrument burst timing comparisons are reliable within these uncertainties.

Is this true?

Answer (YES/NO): NO